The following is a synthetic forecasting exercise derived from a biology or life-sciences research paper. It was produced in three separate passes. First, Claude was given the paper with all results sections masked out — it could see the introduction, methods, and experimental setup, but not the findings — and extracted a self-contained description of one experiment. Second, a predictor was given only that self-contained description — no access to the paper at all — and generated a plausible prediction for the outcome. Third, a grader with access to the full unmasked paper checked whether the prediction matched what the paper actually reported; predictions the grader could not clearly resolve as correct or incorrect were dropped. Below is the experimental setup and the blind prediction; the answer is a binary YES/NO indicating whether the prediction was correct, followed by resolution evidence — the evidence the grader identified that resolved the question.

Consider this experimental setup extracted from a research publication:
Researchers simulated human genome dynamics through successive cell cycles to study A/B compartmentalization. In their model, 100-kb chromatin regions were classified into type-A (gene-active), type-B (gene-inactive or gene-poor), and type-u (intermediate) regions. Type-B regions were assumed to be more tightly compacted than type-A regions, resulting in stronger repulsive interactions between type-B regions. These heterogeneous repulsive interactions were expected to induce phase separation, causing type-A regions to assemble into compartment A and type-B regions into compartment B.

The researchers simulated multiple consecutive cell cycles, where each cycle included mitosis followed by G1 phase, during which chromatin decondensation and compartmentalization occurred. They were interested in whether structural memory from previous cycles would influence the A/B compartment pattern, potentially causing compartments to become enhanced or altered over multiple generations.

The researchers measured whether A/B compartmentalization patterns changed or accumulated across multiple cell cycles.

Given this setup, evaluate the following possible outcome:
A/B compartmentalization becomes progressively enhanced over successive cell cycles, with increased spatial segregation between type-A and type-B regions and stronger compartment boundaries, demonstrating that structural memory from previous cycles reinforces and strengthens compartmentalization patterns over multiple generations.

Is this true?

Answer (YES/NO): NO